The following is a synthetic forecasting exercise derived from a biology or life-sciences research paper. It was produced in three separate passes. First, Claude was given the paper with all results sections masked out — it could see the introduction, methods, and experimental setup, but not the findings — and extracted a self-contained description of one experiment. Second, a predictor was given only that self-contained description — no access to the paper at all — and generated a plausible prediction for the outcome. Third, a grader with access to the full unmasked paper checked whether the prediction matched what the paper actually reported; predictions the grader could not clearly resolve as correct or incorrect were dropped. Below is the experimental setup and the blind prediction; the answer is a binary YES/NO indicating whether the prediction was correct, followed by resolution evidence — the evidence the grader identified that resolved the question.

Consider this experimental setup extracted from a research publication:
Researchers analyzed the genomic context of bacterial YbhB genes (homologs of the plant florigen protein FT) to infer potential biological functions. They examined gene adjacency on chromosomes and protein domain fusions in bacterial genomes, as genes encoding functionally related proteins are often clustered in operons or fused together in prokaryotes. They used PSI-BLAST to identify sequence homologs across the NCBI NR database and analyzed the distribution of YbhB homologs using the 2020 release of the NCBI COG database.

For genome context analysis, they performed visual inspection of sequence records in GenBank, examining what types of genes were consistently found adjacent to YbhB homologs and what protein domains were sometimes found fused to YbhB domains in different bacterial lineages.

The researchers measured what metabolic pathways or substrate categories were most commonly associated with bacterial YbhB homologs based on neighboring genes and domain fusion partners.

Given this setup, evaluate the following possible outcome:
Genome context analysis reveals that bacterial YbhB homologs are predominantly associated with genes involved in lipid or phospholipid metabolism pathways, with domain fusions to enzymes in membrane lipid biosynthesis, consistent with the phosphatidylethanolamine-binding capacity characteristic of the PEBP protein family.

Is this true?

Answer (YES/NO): NO